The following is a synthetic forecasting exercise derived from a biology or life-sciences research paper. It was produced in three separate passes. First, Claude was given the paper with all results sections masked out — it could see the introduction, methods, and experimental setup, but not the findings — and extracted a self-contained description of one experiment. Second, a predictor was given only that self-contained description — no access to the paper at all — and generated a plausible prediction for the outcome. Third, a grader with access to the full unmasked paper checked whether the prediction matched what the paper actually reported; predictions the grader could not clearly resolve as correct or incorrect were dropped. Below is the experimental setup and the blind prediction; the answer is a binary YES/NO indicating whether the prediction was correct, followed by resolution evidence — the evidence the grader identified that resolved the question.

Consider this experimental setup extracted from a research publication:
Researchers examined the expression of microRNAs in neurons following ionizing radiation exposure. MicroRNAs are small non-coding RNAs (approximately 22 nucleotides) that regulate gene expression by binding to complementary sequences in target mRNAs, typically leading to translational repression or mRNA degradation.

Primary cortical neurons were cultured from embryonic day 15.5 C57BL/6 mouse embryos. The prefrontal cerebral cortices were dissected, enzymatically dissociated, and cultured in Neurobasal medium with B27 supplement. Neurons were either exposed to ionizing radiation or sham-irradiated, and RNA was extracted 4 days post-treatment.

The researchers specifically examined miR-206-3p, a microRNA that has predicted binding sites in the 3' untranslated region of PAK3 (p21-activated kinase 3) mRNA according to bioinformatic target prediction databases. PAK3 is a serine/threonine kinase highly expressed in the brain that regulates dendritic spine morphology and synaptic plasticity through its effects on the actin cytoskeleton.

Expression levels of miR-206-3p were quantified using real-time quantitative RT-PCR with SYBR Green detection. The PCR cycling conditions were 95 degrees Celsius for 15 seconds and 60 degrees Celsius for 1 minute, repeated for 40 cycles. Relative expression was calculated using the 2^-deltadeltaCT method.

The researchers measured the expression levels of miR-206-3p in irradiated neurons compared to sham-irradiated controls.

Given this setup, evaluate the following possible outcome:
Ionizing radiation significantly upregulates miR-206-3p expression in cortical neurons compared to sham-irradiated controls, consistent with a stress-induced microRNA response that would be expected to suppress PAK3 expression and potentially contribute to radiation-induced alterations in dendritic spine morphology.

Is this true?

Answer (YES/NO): YES